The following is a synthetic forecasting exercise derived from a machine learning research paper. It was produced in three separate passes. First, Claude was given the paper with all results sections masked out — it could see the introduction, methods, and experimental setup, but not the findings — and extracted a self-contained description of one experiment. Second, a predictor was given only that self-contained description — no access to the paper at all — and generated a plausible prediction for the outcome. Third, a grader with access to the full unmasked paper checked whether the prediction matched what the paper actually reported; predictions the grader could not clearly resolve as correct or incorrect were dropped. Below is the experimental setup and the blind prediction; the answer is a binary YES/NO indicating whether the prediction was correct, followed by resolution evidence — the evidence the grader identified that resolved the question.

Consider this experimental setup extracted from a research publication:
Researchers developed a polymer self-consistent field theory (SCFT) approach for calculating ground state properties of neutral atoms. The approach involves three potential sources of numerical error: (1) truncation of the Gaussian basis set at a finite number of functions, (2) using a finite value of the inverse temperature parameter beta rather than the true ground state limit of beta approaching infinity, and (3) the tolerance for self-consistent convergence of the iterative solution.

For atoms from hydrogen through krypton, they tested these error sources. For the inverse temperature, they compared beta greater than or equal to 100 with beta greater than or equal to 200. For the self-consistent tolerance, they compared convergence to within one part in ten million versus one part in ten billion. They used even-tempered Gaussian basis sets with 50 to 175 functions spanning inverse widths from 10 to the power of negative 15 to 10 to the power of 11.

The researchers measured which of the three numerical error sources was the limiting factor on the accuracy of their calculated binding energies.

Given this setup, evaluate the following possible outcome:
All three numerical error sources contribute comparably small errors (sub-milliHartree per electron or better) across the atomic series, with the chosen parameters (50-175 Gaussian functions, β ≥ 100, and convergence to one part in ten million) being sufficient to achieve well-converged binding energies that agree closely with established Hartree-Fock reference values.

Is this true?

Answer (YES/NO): NO